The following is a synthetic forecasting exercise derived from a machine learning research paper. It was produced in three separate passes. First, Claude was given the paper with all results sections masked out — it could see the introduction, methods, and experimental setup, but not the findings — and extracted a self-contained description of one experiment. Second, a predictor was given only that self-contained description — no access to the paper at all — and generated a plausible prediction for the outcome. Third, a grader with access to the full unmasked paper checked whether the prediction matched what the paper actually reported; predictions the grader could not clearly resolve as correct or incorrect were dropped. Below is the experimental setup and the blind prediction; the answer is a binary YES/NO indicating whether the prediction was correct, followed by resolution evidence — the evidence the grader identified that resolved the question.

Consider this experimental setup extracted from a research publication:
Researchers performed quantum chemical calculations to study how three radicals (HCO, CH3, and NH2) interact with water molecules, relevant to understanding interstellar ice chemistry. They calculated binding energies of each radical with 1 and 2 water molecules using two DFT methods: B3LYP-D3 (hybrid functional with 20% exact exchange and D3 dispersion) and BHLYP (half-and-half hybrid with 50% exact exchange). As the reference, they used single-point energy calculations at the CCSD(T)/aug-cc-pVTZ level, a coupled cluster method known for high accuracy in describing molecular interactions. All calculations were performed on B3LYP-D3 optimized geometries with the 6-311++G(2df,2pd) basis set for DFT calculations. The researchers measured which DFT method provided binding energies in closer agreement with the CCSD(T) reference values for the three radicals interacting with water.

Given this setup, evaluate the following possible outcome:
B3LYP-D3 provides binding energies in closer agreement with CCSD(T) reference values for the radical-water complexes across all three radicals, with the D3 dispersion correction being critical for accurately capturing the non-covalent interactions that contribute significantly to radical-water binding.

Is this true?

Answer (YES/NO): NO